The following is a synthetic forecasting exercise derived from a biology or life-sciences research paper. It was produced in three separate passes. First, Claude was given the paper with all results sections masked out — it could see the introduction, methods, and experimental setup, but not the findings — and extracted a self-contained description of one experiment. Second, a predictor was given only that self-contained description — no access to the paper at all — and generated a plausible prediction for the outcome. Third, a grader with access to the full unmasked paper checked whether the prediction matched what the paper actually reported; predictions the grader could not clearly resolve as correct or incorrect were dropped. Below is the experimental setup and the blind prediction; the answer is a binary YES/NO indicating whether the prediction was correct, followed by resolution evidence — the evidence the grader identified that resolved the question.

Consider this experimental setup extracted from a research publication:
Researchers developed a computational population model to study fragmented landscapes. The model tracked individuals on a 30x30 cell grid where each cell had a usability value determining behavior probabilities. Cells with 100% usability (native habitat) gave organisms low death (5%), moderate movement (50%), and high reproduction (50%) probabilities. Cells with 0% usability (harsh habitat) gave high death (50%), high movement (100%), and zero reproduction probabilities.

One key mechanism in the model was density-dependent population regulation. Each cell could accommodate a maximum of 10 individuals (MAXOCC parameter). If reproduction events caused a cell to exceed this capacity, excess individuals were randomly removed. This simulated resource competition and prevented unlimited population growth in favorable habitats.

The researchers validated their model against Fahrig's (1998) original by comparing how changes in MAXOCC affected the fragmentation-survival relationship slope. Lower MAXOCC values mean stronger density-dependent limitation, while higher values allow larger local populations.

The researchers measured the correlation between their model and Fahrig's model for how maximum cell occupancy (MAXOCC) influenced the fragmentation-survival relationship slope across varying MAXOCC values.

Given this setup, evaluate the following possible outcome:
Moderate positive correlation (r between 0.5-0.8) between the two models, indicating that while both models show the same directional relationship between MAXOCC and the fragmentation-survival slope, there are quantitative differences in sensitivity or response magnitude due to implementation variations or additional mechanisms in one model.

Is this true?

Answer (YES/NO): NO